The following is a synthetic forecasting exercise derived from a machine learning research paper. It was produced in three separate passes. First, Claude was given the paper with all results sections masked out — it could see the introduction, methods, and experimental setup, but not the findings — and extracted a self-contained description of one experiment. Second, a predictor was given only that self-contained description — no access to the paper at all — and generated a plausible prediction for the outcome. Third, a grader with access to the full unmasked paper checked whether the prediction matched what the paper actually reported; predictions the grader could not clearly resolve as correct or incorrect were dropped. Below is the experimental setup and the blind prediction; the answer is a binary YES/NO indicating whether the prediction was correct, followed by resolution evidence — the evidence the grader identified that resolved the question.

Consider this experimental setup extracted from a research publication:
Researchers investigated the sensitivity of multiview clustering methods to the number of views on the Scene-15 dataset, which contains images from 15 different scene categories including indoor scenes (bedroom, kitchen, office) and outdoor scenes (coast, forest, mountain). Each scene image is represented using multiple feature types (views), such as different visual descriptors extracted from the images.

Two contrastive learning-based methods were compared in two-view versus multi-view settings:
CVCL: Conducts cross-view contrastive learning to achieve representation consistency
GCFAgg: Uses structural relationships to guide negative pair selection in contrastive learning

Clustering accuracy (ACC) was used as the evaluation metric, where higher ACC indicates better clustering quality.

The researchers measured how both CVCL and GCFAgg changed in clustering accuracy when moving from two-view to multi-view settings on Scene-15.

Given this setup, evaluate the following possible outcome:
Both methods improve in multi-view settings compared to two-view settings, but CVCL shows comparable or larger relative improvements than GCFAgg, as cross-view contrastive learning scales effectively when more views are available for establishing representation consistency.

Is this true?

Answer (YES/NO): YES